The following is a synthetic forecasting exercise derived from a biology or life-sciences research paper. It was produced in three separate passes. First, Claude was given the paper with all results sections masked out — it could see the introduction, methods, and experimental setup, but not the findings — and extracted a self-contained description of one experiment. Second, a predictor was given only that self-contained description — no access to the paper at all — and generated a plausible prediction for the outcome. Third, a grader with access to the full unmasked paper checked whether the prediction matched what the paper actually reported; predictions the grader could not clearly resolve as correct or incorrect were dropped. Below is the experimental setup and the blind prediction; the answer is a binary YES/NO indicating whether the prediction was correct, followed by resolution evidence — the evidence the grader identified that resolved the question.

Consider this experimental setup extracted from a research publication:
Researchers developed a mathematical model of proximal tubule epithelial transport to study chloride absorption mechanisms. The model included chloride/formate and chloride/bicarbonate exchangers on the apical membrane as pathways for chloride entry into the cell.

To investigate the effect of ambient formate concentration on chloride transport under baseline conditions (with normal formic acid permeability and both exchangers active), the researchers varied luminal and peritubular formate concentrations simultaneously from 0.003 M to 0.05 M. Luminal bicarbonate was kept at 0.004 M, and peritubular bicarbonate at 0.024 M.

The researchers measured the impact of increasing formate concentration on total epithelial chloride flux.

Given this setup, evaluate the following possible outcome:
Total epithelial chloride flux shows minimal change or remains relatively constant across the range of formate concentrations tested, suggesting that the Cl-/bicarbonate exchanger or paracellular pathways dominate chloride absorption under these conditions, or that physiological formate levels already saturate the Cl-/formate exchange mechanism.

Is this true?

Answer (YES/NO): YES